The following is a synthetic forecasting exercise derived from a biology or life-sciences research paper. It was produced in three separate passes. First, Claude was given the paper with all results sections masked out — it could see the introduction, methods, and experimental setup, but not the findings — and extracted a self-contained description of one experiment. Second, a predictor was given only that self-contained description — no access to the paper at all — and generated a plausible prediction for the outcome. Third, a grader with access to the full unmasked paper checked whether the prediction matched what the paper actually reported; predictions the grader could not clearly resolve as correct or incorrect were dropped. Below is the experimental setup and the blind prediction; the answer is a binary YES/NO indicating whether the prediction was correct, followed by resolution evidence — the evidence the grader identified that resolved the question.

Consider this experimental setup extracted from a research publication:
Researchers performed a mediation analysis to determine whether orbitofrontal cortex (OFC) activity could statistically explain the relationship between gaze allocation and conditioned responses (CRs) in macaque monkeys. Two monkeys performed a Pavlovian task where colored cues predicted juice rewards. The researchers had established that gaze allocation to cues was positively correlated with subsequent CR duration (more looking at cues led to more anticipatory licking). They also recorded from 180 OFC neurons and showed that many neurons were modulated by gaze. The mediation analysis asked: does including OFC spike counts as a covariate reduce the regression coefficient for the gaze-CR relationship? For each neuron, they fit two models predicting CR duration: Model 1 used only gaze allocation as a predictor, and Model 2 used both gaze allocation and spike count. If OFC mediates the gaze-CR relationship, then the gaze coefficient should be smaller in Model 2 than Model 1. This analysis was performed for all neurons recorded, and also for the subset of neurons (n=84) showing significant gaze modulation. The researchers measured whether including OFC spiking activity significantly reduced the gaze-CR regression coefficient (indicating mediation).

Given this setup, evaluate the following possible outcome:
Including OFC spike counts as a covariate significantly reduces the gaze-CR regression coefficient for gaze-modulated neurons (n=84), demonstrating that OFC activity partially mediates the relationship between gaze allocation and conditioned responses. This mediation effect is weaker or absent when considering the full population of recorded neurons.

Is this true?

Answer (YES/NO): NO